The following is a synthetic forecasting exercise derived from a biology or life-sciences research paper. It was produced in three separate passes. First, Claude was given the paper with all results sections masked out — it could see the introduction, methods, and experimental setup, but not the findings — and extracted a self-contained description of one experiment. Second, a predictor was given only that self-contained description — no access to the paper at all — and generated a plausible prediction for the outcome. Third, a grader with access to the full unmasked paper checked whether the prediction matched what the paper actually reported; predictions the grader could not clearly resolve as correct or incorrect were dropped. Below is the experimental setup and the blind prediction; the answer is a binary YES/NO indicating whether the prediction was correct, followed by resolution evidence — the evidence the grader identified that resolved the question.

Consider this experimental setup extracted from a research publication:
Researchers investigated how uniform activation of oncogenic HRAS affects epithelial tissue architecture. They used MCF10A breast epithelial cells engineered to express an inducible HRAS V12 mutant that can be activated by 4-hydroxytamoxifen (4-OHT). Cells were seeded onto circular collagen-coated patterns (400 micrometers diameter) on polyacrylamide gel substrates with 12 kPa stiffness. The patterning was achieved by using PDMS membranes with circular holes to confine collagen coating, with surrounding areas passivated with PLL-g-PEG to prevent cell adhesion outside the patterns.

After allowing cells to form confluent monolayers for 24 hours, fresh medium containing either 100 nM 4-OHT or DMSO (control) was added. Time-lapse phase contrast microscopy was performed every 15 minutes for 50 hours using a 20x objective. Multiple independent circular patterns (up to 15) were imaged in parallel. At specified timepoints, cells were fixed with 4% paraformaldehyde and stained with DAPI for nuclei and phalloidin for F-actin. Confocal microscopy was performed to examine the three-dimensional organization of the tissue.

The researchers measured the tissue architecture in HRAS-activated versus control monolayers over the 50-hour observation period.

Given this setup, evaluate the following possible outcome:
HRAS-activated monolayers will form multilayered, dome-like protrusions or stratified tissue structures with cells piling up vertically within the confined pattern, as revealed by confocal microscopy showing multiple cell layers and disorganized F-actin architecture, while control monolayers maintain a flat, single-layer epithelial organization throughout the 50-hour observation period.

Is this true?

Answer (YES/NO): NO